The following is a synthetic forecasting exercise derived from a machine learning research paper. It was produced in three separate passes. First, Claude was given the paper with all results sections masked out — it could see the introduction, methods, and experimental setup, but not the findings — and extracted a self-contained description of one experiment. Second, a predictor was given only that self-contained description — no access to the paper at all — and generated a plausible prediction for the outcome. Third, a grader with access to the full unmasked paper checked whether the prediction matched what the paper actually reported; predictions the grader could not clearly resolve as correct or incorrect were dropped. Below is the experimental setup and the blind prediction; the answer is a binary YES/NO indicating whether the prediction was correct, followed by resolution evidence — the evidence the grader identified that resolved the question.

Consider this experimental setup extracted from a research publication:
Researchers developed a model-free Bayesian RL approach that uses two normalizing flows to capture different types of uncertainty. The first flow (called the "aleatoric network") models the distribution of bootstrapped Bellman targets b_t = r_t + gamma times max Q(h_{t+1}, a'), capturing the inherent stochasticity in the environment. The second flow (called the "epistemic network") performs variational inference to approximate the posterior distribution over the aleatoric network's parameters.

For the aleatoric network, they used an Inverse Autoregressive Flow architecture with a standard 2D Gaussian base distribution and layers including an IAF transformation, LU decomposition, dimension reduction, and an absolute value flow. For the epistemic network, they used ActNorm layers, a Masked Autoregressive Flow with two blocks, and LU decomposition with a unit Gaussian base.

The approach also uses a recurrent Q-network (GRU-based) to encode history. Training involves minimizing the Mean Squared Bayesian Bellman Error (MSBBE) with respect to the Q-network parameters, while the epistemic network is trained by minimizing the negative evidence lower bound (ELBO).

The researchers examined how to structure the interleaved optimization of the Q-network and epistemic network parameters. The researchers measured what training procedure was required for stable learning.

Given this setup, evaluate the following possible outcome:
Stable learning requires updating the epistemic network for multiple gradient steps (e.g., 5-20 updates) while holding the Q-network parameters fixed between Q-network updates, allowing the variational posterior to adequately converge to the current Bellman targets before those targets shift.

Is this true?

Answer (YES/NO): YES